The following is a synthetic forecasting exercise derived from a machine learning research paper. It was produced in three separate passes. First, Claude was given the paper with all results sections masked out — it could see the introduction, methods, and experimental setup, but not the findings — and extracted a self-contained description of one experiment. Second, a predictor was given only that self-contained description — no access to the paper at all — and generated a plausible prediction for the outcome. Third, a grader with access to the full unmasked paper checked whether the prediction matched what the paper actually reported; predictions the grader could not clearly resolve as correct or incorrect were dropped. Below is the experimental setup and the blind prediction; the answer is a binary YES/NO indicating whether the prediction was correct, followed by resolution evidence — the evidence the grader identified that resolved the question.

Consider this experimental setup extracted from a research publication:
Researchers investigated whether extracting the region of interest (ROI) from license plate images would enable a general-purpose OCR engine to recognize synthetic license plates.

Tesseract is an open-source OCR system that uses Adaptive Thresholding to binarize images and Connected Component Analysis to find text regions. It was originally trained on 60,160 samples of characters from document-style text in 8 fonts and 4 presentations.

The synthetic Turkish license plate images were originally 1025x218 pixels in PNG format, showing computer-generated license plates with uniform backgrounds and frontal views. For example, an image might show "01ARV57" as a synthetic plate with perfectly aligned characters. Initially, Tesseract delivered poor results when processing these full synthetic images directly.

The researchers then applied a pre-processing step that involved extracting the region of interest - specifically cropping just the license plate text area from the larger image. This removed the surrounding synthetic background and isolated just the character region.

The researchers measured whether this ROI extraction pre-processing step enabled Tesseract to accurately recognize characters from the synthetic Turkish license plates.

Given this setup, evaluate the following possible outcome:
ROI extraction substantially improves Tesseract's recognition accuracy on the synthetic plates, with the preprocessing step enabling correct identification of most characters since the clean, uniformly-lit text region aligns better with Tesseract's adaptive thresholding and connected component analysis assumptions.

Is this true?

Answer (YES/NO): YES